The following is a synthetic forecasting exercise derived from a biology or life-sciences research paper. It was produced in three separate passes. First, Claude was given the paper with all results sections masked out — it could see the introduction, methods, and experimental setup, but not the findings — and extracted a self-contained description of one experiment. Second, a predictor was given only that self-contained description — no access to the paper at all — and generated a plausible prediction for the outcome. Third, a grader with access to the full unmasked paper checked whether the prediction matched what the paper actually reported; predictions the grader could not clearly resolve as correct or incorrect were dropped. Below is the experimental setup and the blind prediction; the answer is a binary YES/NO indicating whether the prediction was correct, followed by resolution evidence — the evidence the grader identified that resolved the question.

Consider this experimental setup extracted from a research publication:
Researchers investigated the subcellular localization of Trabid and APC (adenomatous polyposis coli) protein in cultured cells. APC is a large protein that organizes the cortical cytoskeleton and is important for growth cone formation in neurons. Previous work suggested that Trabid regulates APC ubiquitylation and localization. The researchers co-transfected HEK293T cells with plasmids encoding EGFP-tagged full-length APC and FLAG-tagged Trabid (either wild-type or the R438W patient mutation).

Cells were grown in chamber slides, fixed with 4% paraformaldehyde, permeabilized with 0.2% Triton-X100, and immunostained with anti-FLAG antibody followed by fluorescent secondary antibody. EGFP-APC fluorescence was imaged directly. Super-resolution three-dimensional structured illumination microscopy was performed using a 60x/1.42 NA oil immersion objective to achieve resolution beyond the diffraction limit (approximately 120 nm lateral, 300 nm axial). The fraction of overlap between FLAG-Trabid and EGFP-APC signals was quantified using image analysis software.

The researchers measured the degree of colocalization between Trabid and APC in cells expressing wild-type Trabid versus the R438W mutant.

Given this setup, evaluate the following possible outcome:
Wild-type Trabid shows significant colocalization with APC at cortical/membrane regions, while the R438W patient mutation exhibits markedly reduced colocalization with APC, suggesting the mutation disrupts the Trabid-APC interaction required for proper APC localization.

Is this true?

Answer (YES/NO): NO